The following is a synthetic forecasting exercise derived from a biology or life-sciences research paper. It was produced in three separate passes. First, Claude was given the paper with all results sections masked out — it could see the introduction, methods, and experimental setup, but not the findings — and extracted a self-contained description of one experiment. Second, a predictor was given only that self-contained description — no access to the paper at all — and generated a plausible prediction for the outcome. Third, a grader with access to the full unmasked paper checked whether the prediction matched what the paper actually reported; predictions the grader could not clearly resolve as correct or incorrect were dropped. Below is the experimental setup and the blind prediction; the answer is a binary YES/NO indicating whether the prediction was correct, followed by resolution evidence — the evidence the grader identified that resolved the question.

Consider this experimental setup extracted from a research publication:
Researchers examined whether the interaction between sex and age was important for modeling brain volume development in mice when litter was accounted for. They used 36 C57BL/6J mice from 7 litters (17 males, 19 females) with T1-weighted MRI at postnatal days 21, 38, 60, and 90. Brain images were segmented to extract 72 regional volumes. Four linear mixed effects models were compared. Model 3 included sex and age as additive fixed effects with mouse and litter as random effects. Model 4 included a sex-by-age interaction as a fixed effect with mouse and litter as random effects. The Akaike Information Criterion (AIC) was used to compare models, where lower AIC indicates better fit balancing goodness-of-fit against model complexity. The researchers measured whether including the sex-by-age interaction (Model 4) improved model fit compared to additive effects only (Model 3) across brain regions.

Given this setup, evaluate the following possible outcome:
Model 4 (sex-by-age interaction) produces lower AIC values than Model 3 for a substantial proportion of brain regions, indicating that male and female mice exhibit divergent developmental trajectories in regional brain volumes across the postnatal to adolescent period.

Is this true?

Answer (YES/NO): NO